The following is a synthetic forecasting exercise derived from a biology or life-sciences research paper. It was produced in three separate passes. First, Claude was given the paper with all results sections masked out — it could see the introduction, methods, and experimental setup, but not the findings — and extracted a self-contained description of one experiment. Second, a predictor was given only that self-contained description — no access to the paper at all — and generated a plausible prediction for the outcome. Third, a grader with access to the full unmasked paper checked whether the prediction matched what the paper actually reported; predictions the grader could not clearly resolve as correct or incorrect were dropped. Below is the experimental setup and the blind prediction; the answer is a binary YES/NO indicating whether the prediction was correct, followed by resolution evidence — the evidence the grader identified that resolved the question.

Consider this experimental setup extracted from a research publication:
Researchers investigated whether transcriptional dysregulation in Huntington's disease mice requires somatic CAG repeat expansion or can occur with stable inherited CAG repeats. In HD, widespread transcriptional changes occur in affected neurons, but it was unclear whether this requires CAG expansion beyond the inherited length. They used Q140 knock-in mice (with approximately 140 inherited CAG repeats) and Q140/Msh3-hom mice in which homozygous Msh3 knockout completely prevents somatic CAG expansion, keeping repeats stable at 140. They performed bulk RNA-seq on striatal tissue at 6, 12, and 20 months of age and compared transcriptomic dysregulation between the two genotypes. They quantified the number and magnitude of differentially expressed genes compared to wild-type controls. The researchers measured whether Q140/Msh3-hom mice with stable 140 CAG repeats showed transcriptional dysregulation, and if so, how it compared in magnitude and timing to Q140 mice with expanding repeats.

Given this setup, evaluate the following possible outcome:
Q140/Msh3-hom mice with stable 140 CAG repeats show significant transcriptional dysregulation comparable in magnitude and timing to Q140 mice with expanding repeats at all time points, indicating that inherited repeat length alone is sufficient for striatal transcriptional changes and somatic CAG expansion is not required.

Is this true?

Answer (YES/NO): NO